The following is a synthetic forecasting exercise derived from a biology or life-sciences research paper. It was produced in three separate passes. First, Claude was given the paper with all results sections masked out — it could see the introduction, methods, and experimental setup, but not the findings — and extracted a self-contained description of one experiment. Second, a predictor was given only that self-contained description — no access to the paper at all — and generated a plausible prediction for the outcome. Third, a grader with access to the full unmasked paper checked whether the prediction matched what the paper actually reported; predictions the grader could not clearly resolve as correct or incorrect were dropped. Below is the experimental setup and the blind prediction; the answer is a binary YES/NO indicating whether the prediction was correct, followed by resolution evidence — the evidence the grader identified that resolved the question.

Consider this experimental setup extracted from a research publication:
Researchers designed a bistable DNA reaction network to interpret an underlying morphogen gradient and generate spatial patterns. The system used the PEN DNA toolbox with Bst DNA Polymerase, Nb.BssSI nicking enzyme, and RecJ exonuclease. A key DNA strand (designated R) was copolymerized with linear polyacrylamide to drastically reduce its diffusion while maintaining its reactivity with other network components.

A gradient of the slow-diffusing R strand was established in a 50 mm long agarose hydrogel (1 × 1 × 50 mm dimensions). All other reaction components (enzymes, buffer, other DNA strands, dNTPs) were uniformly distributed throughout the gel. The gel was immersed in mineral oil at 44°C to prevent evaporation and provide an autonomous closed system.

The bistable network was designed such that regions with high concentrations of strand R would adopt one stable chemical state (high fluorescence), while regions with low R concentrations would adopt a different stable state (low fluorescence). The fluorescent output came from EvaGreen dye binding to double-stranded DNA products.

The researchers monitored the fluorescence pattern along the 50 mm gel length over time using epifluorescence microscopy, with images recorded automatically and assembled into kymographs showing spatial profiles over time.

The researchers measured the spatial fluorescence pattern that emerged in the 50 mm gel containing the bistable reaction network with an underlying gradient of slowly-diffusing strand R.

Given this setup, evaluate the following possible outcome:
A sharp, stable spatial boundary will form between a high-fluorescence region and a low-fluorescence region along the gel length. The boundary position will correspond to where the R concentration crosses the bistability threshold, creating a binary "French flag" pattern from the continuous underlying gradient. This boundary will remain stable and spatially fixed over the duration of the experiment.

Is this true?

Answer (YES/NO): YES